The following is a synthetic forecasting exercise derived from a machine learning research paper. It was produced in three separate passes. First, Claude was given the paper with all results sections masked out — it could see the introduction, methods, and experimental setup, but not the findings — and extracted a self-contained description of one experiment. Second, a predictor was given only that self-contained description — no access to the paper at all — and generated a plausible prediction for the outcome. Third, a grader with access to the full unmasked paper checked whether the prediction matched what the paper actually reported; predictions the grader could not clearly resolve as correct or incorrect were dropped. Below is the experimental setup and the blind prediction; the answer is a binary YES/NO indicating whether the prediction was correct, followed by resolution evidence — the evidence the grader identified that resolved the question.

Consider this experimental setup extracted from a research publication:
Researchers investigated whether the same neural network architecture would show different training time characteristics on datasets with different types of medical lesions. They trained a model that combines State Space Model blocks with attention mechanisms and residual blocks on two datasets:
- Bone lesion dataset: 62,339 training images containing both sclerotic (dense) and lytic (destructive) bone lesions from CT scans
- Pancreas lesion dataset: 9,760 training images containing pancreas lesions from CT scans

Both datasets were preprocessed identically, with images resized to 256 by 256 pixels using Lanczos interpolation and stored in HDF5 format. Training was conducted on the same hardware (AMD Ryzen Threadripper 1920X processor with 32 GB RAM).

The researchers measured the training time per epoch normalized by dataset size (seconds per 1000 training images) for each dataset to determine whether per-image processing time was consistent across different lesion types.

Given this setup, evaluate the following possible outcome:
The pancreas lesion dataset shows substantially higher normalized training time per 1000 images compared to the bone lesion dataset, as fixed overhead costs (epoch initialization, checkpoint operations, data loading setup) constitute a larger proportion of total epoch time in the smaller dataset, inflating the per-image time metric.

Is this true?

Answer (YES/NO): NO